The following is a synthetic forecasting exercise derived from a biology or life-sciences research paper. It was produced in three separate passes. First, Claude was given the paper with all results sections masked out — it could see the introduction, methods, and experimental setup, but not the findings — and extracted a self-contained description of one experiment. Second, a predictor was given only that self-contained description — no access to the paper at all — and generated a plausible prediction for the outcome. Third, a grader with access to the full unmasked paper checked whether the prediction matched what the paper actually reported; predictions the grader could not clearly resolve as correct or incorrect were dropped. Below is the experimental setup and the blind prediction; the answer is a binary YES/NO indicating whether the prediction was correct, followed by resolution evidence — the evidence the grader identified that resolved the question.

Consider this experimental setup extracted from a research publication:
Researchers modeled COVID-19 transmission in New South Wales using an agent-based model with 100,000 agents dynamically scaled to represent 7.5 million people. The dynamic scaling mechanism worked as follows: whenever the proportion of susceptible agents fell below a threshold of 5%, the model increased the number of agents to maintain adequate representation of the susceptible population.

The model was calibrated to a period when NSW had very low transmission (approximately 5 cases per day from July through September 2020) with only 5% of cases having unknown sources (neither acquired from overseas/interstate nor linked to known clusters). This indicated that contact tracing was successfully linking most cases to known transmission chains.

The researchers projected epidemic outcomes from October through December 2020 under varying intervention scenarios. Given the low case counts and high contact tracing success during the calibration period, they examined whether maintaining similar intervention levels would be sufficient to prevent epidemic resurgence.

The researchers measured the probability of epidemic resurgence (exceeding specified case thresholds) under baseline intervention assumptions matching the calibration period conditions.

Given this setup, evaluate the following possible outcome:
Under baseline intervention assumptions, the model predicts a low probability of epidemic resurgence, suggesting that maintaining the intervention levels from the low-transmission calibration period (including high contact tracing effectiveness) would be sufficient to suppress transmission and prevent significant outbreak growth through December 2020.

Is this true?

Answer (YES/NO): YES